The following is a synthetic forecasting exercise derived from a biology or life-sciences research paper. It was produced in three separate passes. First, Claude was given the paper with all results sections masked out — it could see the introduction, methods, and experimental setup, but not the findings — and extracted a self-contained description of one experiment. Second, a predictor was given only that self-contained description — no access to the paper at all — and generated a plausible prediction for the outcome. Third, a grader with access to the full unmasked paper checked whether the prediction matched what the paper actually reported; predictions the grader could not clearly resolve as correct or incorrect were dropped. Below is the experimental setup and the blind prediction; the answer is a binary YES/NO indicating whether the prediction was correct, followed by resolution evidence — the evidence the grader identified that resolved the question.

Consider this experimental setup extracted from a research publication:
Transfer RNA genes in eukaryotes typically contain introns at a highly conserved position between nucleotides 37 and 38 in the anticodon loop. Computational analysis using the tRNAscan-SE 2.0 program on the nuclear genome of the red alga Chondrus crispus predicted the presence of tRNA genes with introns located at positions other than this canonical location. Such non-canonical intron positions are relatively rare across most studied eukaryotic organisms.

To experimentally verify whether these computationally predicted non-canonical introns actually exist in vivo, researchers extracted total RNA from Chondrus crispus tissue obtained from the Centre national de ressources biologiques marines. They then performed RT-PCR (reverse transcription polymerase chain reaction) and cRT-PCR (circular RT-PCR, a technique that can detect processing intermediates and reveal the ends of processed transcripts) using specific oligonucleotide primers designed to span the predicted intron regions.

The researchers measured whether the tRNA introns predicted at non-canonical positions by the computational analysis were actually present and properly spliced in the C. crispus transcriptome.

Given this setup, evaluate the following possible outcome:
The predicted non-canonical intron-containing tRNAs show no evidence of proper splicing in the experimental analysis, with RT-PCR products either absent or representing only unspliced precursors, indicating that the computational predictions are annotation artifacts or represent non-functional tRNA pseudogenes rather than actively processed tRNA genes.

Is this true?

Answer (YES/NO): NO